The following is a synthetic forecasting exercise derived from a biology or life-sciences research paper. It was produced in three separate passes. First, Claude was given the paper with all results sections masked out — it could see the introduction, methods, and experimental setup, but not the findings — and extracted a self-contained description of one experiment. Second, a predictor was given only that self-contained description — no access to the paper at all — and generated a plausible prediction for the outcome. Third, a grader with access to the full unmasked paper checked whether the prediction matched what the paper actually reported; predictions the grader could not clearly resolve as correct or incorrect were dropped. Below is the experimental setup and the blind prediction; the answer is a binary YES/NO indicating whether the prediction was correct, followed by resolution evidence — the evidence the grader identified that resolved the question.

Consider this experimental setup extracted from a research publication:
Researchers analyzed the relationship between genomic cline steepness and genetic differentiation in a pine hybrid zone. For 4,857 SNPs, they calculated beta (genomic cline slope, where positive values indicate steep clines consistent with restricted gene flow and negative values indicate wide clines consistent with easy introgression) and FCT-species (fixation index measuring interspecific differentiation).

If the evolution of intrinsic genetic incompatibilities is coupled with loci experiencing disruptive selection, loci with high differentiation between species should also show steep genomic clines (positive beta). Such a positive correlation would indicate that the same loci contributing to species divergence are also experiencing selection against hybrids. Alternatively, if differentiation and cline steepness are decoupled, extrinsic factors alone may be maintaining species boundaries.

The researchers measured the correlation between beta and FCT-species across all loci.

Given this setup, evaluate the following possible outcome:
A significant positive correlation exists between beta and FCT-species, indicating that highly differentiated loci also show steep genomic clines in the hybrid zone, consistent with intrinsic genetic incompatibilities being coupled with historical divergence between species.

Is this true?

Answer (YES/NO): NO